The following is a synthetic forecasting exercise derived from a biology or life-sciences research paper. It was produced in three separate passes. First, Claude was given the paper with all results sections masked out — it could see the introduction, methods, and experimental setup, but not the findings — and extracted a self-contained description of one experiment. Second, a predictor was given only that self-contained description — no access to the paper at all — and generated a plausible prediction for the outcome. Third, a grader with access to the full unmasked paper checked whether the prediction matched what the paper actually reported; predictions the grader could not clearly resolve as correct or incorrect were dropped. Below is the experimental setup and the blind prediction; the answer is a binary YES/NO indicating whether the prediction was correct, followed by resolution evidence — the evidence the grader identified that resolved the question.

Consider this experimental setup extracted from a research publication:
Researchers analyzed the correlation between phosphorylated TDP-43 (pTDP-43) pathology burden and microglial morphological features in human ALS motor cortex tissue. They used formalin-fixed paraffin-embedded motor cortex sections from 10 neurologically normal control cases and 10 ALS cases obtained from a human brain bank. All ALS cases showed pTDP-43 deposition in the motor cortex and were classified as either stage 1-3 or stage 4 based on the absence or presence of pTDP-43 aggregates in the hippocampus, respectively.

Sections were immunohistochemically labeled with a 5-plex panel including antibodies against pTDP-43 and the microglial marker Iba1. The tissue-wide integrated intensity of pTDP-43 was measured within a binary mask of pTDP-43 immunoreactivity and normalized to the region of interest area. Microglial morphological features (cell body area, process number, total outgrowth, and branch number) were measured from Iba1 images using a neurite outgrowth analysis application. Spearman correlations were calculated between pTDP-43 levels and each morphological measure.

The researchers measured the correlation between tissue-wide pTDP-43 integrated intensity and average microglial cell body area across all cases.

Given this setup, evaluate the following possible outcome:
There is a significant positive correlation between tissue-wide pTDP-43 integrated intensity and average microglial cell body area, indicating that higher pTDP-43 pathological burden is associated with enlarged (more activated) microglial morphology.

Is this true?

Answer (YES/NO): YES